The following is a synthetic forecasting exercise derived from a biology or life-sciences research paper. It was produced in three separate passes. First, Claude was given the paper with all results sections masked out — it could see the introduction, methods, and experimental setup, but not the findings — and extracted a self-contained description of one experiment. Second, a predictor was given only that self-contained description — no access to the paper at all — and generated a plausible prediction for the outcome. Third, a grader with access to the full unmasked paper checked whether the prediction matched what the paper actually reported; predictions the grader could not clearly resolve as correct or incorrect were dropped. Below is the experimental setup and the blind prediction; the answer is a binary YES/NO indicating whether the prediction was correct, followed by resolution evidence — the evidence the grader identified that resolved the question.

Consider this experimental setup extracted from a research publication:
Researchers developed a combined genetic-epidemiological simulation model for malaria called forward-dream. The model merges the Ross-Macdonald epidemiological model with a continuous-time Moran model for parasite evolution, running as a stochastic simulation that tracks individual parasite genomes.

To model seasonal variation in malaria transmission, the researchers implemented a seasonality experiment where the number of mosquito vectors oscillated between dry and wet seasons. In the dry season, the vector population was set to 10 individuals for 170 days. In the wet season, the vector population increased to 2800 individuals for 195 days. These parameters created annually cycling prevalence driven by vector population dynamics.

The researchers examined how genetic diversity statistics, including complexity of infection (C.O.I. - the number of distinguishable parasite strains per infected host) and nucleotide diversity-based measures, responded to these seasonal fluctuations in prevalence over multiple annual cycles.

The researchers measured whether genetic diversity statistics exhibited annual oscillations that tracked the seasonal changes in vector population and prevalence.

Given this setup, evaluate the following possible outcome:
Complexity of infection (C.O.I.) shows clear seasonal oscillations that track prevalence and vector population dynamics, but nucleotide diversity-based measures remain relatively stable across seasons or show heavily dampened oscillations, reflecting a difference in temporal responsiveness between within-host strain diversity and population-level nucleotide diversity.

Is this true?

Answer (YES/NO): YES